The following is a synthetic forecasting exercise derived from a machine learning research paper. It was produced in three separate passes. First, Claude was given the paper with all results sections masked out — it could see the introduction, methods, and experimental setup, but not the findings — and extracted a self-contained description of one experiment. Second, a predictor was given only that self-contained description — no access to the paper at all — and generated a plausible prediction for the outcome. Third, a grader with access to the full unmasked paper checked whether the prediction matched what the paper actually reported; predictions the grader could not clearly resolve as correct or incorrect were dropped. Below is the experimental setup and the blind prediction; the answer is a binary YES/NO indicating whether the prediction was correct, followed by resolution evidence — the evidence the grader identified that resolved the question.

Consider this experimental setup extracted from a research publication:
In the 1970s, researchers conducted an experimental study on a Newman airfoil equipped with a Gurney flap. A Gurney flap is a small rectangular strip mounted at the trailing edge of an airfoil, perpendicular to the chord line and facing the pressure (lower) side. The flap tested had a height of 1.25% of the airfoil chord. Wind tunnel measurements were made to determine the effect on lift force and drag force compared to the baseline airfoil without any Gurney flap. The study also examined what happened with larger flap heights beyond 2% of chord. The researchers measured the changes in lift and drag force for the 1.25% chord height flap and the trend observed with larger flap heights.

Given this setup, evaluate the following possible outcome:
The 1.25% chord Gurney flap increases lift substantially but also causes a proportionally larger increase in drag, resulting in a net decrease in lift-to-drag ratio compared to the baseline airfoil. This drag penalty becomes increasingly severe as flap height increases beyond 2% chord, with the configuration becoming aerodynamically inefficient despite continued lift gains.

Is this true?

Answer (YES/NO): NO